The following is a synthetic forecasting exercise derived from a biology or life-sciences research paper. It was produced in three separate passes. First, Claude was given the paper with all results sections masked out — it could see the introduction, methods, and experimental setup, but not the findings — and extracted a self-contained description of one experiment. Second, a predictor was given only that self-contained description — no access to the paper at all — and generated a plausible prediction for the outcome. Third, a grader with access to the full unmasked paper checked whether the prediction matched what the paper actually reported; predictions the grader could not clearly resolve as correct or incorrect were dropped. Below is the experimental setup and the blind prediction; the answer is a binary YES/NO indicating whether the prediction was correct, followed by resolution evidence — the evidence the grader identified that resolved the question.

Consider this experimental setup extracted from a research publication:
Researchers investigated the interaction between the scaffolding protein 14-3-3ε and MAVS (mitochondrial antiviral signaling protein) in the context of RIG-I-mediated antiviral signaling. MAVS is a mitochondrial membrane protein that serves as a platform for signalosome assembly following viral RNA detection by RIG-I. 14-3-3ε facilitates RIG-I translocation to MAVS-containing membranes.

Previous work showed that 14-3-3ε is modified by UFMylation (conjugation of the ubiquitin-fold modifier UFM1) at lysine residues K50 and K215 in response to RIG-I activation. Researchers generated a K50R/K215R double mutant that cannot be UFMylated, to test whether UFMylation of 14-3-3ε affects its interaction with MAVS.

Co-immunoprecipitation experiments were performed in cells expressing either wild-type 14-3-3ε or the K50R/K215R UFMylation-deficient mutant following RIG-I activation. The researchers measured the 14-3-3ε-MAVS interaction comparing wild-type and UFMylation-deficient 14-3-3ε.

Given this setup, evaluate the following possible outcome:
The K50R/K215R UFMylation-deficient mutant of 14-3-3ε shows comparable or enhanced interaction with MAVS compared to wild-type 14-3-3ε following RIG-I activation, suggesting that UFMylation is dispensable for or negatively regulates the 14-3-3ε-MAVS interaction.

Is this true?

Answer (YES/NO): NO